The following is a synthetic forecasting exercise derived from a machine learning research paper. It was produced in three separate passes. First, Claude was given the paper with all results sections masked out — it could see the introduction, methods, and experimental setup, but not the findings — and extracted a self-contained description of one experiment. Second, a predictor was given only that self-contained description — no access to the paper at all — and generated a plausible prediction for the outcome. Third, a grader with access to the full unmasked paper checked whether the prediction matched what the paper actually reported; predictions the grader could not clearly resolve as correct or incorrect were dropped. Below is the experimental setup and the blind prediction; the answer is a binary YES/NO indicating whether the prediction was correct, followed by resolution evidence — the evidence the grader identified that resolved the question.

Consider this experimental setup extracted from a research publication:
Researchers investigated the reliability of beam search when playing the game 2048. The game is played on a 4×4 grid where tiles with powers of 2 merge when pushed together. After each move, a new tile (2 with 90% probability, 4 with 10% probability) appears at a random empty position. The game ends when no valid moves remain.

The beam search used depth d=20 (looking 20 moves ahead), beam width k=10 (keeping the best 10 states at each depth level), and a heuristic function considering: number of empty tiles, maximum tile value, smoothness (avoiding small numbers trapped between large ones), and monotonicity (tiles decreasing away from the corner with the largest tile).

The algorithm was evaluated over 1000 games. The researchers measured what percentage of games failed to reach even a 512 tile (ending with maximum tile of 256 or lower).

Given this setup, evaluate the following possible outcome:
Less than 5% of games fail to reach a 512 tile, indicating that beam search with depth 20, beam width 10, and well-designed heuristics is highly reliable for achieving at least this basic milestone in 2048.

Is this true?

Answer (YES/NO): YES